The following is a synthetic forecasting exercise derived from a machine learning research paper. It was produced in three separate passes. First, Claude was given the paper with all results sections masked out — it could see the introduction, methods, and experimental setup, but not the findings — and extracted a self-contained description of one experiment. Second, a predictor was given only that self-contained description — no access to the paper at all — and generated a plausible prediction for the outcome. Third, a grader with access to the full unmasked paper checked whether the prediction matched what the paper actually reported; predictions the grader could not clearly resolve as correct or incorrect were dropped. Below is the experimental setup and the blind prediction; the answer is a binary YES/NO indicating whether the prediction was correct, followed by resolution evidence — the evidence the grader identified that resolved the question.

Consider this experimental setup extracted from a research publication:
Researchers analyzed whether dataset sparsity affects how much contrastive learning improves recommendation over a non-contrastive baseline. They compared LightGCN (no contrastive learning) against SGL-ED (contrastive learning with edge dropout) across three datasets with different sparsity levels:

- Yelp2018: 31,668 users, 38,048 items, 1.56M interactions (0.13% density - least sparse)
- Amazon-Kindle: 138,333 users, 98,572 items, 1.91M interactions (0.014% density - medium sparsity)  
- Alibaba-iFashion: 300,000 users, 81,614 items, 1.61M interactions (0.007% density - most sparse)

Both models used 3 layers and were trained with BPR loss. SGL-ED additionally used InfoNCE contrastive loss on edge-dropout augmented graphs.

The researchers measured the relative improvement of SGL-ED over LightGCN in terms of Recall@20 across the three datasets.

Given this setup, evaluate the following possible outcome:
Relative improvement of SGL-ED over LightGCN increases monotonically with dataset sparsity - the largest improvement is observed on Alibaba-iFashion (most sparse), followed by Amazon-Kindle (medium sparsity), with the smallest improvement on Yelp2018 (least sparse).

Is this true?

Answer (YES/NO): NO